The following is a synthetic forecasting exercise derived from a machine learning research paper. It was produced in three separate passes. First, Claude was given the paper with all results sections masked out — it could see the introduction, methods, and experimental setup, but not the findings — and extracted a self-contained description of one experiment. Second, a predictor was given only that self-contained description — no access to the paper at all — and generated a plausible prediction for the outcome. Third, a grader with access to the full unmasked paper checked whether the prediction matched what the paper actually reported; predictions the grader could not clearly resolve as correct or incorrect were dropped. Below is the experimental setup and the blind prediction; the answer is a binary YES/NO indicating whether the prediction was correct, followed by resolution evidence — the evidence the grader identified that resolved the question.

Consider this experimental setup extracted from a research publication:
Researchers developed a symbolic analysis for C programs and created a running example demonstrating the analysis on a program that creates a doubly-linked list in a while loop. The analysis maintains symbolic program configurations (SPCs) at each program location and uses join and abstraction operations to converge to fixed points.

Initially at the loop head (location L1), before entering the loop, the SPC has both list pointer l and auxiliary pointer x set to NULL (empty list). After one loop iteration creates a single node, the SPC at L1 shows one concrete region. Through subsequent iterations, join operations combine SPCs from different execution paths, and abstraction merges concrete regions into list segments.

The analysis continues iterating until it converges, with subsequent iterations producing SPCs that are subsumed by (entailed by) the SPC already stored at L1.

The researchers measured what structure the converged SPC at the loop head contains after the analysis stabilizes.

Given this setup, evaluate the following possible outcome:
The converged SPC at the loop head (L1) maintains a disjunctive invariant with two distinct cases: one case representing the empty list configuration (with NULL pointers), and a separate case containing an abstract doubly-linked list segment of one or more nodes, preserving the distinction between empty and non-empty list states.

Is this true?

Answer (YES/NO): NO